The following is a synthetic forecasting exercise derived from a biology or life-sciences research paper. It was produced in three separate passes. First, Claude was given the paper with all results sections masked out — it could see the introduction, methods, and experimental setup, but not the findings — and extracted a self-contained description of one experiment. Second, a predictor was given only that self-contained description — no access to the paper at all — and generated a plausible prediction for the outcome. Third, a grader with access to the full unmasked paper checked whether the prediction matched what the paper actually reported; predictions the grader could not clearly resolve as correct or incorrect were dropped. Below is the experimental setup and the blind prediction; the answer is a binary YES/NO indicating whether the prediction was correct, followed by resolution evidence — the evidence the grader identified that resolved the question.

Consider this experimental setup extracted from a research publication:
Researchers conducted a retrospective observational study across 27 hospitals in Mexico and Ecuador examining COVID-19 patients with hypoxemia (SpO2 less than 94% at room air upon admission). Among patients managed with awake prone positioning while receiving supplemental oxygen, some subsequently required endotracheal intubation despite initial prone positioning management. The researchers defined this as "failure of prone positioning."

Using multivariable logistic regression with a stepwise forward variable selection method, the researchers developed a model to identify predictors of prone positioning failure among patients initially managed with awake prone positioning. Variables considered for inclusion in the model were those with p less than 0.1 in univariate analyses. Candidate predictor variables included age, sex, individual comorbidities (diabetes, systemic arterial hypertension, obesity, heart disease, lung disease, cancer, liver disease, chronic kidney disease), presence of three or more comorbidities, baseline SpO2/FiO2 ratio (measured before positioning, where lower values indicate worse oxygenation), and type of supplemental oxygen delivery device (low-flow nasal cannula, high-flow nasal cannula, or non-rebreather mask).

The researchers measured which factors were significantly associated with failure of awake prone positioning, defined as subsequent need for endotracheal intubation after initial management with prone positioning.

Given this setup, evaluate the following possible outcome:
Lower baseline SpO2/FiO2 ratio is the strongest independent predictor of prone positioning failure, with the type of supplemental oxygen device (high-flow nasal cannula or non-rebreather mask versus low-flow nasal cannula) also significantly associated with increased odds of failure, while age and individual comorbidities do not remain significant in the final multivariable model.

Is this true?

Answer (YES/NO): NO